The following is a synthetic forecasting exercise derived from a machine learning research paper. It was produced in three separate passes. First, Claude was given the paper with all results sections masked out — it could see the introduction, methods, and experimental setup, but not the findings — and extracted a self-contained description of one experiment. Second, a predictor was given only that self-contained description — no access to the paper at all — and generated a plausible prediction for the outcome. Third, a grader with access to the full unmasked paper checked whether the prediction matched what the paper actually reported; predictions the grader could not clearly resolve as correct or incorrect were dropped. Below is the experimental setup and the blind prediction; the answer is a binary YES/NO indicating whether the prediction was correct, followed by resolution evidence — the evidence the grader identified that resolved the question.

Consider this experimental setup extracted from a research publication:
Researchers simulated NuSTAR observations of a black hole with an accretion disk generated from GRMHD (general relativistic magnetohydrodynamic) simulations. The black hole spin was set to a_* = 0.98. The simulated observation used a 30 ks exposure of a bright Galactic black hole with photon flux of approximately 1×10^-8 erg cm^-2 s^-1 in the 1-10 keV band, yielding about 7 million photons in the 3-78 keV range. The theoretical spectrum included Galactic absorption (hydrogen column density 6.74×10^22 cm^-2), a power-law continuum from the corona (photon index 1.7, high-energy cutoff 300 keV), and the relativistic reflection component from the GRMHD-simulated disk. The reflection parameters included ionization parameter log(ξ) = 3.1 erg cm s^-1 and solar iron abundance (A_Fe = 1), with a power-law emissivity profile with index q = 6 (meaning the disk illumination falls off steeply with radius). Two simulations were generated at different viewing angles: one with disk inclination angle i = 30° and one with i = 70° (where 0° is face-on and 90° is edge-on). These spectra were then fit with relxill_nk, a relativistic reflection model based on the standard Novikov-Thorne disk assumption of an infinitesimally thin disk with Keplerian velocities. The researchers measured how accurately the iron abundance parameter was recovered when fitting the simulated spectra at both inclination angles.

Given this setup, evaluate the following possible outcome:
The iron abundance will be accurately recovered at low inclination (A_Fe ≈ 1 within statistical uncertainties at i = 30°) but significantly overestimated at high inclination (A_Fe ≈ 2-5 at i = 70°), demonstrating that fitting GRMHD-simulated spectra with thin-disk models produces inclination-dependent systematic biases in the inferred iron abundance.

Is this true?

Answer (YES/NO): NO